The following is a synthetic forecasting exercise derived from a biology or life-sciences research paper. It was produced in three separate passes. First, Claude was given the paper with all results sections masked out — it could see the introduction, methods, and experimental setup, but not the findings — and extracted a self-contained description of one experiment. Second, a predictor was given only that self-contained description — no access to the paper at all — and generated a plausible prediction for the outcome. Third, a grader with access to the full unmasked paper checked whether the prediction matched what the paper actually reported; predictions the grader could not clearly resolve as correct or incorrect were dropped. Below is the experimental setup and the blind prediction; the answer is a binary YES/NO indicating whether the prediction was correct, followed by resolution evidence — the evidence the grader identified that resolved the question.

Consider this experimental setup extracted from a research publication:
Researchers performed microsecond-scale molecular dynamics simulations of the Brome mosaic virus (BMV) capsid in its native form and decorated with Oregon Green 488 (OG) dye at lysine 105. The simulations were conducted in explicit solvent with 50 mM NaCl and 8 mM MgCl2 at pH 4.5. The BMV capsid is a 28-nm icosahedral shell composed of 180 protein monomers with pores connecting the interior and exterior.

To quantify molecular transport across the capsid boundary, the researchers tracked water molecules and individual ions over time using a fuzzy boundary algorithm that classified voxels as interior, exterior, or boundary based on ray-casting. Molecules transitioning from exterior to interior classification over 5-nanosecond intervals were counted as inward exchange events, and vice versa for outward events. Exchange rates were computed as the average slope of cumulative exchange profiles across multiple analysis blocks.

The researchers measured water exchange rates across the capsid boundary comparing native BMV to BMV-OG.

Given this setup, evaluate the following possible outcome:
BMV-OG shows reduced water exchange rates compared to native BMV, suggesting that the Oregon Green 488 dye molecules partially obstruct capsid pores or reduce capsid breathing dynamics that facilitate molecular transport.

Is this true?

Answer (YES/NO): NO